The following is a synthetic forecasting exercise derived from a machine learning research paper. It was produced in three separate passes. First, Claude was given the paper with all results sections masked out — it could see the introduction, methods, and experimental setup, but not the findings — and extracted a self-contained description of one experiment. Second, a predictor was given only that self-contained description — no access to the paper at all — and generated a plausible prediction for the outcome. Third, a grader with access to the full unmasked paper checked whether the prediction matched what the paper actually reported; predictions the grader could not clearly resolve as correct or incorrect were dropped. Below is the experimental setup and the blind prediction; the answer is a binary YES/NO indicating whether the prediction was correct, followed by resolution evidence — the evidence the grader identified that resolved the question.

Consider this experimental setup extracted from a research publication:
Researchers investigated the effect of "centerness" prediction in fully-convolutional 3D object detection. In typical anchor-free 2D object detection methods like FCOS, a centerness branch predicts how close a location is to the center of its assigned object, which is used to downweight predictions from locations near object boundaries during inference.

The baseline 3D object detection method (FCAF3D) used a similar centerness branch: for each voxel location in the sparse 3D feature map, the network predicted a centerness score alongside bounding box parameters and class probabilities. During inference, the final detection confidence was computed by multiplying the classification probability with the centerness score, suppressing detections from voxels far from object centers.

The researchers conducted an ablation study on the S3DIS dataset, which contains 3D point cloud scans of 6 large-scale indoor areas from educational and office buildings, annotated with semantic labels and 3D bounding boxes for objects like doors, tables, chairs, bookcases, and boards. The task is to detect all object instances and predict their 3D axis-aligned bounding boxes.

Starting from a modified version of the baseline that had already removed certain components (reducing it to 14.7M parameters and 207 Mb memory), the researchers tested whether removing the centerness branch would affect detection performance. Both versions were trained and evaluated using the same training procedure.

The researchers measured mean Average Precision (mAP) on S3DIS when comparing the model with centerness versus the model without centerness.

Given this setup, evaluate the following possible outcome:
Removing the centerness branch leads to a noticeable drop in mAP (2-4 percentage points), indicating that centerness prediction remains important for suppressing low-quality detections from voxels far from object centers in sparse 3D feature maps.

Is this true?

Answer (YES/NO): NO